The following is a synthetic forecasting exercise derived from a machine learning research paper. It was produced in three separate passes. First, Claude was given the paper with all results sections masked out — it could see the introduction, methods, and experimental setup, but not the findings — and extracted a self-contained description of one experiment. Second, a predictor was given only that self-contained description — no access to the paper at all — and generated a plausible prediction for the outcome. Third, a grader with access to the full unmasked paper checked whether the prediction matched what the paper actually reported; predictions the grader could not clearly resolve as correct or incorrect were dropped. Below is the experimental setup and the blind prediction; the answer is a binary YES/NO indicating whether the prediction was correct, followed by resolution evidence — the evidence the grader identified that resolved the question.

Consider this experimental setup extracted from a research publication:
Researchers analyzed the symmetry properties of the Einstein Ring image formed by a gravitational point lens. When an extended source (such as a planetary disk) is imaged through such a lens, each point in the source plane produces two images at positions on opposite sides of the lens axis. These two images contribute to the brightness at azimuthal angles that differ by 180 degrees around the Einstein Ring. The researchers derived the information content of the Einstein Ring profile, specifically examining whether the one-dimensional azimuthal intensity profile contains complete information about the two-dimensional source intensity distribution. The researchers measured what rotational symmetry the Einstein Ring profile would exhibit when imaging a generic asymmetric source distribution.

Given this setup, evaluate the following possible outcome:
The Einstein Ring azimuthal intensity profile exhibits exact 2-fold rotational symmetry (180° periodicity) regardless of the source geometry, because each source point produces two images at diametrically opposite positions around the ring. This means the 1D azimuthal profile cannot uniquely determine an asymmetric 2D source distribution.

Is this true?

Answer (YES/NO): YES